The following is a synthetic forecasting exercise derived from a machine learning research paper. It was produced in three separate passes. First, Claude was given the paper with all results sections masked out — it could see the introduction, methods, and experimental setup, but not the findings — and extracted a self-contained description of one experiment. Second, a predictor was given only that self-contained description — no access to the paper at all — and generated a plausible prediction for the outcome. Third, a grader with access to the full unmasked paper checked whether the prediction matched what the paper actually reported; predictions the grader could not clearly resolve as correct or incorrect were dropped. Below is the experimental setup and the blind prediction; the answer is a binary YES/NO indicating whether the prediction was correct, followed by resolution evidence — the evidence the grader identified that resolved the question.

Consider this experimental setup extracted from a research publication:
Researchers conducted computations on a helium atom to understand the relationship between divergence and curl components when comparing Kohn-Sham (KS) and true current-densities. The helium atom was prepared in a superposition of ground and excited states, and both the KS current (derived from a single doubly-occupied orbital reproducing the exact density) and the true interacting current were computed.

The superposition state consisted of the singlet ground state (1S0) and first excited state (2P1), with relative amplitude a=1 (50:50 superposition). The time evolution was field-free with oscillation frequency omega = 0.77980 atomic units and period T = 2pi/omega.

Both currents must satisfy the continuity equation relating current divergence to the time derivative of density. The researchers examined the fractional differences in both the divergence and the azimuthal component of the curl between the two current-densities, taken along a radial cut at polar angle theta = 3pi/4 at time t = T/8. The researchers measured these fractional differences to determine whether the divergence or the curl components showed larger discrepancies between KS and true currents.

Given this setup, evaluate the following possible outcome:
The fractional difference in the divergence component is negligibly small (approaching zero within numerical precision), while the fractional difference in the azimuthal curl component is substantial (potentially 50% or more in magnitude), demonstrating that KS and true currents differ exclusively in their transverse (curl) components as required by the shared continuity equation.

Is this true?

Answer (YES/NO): NO